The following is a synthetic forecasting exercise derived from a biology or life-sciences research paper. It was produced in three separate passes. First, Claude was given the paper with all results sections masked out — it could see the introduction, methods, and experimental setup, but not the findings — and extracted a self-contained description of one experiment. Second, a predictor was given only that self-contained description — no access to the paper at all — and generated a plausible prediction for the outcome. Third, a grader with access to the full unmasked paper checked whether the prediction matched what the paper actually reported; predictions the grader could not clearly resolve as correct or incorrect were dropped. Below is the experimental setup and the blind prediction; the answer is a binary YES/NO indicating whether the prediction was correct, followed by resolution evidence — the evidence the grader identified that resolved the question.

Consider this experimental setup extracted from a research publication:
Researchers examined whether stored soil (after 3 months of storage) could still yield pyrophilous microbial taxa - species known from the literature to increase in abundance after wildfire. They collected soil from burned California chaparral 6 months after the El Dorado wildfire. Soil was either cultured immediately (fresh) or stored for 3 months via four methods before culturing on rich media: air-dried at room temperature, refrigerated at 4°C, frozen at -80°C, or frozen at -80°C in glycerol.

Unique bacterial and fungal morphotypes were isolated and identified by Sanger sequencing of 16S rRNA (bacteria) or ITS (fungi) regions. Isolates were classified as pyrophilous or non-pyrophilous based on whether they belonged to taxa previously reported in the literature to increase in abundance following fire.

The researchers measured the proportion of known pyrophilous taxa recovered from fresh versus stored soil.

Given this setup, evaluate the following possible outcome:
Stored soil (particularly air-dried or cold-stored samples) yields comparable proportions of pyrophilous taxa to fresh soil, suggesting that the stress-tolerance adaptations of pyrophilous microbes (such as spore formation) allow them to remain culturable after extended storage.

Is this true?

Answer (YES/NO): NO